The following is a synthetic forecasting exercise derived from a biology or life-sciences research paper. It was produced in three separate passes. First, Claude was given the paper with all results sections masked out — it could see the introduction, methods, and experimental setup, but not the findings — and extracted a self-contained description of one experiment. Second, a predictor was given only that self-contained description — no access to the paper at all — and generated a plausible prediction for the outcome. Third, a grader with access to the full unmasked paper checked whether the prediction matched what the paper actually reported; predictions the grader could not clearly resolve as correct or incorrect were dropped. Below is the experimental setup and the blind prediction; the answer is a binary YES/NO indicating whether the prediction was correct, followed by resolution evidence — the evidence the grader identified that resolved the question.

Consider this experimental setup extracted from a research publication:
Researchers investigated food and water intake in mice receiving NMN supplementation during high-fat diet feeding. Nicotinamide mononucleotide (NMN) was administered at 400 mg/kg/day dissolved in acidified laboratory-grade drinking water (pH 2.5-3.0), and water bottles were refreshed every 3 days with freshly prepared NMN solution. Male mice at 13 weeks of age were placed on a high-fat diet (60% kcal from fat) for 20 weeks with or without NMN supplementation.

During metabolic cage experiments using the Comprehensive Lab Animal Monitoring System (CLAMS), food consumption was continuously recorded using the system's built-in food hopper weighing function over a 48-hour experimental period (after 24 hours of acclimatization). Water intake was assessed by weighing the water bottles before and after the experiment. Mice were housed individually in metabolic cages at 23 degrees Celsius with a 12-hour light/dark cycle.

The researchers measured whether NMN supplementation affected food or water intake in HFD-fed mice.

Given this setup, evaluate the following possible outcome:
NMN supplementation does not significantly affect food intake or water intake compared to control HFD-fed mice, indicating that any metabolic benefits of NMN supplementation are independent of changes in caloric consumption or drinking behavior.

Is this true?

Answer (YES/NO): YES